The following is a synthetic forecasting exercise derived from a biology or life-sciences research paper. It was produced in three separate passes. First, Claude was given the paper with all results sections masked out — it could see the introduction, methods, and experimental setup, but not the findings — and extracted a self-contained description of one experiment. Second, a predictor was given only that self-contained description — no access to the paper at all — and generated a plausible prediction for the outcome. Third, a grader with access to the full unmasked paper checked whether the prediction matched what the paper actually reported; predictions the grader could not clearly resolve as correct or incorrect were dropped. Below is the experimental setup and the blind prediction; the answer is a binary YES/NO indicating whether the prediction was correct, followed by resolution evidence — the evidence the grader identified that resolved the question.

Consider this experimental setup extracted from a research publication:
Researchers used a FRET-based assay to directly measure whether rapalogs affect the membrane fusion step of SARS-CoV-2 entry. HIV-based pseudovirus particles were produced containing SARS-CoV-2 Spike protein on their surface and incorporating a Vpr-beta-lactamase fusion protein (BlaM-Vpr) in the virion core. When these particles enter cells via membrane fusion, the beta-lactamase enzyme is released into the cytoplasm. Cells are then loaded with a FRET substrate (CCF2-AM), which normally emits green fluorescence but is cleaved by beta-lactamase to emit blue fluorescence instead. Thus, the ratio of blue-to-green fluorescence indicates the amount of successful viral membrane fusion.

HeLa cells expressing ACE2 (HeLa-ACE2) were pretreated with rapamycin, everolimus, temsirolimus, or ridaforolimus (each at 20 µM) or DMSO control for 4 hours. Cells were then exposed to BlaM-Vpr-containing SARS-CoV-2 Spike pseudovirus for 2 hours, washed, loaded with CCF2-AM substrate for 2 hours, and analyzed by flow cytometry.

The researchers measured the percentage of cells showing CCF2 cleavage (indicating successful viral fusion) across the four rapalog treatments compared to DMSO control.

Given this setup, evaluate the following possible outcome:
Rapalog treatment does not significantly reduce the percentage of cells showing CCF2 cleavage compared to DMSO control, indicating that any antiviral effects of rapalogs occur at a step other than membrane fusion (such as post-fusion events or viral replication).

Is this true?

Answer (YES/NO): NO